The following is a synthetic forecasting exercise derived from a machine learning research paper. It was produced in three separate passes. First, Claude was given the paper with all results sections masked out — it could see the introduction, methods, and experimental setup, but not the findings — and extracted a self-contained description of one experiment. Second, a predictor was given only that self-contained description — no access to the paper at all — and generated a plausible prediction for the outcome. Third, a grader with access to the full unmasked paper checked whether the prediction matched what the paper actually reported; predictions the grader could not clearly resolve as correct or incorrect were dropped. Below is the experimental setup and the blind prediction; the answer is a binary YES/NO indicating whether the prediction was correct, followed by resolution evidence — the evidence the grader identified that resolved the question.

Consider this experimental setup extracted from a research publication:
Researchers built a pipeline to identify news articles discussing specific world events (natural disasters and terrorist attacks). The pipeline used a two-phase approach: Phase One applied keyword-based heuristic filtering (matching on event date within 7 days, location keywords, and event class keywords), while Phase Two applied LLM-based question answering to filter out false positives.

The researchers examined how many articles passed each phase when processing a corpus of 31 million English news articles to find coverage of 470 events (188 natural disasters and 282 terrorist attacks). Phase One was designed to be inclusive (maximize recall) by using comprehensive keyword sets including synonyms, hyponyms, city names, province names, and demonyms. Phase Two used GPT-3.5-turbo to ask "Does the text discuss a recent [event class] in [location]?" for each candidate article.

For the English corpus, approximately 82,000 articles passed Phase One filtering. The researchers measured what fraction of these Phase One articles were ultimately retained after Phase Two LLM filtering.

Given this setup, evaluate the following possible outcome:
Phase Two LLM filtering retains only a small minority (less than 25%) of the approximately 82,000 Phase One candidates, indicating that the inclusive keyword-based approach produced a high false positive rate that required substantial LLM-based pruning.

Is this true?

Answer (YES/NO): YES